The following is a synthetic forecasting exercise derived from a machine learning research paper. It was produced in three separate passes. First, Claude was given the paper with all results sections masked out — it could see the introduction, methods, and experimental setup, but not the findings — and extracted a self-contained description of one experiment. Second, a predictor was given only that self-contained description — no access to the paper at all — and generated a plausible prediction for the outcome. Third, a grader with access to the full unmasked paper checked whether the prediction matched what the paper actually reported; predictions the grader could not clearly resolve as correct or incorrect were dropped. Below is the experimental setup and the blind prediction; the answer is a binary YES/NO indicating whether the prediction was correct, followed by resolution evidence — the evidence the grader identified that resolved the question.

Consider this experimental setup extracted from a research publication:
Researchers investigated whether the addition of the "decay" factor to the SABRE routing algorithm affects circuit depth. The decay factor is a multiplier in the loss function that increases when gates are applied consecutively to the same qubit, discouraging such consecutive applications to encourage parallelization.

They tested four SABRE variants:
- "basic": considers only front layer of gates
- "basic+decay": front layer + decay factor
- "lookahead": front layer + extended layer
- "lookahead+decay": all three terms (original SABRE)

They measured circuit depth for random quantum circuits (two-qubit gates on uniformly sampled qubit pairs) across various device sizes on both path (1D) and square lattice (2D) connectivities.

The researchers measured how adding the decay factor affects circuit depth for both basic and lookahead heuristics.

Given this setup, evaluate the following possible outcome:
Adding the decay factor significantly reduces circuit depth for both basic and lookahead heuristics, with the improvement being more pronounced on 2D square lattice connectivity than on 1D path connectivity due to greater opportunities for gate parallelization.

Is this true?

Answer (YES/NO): NO